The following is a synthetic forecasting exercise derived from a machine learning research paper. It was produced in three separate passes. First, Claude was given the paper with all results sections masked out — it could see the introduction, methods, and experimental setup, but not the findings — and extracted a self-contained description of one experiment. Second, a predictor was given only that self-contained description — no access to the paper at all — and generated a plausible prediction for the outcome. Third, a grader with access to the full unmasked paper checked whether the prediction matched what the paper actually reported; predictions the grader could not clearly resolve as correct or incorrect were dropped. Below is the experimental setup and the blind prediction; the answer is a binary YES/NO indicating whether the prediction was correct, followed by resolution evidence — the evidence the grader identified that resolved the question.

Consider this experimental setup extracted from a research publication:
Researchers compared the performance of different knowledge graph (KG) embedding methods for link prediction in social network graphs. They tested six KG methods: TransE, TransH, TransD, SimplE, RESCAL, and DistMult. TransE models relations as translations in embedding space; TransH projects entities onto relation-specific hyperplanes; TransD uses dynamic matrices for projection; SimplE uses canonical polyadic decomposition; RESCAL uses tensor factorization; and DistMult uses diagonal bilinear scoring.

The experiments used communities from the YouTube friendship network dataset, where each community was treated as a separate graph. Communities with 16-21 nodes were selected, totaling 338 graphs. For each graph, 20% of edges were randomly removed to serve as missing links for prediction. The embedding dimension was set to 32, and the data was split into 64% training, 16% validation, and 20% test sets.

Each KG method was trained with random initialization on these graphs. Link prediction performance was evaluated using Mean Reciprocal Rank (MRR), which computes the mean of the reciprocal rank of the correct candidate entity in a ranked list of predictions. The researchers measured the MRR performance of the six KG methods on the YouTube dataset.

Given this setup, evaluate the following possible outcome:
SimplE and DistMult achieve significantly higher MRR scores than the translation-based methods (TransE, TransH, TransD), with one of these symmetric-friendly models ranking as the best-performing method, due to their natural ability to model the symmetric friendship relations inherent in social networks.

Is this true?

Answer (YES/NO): NO